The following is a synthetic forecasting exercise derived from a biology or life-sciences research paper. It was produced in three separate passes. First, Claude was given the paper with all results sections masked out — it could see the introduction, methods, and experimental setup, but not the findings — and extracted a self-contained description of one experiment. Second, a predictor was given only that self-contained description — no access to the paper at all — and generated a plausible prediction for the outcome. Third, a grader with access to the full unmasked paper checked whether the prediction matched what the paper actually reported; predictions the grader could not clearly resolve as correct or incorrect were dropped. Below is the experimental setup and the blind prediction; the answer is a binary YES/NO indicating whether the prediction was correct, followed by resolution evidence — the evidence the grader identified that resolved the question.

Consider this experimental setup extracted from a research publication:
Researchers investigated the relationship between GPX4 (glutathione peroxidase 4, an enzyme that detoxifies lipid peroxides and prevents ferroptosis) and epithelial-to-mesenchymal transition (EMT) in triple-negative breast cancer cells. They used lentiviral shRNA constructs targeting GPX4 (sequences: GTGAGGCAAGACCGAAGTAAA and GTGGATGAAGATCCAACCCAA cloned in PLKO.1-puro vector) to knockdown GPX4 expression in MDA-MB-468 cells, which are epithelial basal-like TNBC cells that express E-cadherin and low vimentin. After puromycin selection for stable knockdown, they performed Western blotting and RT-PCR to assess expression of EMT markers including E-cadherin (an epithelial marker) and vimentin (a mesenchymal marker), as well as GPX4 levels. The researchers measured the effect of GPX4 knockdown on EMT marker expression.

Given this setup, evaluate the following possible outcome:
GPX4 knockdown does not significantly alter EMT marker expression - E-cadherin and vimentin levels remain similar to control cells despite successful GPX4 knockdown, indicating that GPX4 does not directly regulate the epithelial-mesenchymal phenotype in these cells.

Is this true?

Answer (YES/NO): NO